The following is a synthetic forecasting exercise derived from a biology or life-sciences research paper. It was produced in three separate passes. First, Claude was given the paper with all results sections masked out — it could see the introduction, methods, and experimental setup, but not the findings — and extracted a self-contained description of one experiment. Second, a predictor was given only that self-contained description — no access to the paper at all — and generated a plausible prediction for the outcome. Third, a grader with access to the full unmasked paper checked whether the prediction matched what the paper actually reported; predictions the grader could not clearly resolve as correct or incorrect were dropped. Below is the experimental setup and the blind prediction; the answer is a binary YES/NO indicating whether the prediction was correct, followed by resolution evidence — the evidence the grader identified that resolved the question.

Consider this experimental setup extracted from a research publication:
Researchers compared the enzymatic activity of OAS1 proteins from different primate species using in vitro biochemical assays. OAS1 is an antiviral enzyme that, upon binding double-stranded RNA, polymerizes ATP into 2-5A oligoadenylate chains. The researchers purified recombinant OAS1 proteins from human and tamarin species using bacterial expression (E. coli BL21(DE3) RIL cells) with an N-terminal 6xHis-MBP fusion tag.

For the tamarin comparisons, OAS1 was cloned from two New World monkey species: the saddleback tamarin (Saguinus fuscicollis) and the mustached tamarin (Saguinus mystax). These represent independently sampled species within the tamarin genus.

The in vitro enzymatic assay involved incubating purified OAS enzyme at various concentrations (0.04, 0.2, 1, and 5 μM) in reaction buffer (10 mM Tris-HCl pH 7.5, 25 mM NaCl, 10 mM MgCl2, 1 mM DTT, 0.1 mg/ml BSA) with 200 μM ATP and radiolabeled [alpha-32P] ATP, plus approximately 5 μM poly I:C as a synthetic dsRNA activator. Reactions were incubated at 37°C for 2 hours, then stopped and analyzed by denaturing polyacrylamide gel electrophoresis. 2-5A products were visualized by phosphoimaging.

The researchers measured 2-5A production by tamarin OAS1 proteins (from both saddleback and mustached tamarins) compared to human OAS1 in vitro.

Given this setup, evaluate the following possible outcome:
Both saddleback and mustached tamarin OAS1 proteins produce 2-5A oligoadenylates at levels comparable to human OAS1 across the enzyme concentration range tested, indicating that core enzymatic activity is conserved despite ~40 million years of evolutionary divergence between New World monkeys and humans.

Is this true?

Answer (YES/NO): NO